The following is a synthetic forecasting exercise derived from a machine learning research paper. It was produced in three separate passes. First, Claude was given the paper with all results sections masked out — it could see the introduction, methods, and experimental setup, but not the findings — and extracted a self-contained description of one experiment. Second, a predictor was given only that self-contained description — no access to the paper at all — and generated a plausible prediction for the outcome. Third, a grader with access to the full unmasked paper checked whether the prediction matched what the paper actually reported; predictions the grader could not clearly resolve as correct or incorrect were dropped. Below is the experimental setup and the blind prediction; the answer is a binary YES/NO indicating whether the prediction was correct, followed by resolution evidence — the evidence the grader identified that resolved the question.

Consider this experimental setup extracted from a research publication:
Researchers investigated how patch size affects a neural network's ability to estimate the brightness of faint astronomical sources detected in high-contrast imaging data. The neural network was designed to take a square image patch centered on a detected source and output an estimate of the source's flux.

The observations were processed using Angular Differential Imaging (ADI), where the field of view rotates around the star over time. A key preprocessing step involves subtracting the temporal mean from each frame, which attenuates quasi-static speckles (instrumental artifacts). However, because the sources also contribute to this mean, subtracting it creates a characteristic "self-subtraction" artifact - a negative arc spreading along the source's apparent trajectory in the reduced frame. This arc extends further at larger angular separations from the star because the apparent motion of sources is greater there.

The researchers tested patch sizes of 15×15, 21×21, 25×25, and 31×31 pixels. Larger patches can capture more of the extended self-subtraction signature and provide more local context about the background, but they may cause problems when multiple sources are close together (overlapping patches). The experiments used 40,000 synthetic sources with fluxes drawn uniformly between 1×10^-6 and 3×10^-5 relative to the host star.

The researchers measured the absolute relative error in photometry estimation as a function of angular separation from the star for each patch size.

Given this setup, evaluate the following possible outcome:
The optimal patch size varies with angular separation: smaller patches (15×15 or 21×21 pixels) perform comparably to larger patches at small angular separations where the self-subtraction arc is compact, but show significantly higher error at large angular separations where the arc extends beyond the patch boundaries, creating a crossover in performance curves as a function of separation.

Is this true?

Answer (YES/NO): NO